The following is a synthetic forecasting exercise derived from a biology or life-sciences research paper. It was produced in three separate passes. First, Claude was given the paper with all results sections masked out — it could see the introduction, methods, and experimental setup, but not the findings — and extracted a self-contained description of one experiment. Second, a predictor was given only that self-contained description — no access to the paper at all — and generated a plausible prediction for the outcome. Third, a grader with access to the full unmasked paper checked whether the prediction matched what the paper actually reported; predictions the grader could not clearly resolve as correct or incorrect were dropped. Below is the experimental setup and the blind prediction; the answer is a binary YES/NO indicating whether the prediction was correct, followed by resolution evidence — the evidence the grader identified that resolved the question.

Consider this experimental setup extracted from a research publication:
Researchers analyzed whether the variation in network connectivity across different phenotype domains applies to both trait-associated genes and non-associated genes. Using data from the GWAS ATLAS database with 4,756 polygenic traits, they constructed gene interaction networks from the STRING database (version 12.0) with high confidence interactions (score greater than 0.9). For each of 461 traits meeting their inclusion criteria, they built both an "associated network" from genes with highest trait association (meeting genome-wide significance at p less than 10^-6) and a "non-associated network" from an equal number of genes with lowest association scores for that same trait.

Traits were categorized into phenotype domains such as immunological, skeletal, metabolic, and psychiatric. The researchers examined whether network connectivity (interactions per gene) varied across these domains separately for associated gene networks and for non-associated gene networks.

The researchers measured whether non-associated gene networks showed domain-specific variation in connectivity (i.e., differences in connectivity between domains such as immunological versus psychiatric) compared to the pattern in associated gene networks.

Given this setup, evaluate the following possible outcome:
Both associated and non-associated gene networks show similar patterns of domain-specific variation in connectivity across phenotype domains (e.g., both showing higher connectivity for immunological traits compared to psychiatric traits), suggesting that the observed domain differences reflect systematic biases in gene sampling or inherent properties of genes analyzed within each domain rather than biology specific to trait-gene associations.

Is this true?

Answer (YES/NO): NO